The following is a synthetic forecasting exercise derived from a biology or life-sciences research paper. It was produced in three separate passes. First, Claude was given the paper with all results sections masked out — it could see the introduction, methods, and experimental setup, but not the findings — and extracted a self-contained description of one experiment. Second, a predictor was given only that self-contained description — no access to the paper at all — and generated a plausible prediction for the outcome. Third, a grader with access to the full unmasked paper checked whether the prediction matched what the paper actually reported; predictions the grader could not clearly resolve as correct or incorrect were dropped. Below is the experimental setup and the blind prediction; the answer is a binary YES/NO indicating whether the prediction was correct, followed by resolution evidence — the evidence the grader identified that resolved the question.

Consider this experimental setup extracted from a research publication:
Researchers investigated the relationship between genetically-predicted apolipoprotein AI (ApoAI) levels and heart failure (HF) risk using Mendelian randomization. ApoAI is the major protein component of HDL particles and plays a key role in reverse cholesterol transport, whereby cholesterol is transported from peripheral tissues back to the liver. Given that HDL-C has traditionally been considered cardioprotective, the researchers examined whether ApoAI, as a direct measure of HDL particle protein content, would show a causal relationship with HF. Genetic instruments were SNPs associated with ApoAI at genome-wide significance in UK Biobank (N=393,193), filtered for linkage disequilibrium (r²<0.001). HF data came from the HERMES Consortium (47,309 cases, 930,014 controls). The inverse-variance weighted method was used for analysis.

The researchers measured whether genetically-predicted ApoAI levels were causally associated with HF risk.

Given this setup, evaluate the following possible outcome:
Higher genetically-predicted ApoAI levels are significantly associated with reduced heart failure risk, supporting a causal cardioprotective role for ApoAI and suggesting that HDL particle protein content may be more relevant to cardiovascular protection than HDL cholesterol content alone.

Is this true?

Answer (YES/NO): NO